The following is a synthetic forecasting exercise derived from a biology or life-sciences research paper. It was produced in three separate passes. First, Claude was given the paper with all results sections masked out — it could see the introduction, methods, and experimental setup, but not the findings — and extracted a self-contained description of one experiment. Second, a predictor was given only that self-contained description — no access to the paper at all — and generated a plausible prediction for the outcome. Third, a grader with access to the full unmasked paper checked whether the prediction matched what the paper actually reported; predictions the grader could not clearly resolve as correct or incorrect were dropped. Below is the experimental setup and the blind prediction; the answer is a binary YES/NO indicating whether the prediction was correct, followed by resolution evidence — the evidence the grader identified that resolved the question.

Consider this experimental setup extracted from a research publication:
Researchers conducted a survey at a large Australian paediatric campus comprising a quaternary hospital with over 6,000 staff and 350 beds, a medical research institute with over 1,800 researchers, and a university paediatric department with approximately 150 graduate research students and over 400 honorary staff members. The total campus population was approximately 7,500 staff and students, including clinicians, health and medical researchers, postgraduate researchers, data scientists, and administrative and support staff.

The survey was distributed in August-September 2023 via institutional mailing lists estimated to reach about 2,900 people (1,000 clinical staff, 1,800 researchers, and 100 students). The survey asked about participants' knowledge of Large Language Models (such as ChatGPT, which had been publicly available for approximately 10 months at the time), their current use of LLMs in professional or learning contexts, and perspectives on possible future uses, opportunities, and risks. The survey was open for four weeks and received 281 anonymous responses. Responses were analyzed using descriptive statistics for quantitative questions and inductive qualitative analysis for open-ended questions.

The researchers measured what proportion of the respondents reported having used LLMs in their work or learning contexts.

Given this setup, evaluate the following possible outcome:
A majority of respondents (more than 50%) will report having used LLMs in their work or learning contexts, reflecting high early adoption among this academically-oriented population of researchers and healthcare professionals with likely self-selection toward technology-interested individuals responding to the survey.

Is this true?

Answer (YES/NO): YES